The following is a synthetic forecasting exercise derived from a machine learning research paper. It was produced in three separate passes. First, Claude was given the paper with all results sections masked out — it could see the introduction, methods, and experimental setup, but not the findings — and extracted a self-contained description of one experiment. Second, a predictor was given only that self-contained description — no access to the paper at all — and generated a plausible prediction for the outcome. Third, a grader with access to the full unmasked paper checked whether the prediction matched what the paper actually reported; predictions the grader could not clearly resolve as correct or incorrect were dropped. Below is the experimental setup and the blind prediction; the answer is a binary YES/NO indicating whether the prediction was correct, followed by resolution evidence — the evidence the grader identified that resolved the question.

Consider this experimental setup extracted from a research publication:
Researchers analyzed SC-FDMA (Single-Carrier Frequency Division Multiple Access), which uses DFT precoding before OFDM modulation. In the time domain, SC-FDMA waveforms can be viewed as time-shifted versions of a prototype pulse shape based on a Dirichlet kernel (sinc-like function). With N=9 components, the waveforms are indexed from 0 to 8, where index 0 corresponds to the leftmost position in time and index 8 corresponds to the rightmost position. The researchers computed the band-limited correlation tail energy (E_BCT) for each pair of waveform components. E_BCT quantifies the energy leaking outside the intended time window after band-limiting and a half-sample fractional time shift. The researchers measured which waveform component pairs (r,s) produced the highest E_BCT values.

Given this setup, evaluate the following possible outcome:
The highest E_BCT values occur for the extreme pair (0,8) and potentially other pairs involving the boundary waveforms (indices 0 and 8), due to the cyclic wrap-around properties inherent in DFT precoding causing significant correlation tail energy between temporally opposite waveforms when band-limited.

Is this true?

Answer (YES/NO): YES